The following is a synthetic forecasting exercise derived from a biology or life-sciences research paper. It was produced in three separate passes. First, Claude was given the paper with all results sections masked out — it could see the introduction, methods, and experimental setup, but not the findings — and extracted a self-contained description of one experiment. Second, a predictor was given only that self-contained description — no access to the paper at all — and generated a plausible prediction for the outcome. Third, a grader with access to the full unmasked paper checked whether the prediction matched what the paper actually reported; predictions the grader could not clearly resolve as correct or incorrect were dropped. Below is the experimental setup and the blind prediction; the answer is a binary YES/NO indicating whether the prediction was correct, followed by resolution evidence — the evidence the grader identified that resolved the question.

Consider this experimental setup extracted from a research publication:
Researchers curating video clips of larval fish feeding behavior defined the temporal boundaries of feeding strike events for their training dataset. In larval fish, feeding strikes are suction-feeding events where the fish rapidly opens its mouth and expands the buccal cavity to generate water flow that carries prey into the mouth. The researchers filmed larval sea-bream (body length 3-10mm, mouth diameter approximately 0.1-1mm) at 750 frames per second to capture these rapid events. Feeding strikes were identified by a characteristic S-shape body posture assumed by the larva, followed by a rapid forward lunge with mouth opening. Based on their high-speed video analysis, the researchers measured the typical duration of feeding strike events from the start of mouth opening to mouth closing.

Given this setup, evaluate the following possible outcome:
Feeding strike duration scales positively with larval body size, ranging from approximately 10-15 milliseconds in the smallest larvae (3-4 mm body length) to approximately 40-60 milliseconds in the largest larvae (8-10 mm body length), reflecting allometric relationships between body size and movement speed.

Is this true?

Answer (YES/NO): NO